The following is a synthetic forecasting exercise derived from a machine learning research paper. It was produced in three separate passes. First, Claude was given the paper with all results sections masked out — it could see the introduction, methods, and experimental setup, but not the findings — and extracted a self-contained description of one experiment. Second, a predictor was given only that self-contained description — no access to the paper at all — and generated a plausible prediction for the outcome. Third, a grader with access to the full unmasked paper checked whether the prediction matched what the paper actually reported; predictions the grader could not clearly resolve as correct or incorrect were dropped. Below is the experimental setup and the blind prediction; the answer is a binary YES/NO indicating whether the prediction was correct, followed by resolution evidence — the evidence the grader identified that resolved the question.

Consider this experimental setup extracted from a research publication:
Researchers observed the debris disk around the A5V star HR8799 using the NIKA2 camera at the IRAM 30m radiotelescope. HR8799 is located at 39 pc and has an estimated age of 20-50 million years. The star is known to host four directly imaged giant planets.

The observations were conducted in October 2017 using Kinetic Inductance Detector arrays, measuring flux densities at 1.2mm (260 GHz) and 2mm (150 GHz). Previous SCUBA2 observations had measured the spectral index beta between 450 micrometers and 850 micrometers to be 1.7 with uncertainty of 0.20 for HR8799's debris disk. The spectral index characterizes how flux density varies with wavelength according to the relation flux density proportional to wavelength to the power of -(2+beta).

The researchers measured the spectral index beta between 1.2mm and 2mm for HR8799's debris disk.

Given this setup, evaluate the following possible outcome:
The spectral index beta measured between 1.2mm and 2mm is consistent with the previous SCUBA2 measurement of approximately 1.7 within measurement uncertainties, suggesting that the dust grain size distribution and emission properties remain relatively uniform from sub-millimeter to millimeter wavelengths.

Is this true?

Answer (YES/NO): YES